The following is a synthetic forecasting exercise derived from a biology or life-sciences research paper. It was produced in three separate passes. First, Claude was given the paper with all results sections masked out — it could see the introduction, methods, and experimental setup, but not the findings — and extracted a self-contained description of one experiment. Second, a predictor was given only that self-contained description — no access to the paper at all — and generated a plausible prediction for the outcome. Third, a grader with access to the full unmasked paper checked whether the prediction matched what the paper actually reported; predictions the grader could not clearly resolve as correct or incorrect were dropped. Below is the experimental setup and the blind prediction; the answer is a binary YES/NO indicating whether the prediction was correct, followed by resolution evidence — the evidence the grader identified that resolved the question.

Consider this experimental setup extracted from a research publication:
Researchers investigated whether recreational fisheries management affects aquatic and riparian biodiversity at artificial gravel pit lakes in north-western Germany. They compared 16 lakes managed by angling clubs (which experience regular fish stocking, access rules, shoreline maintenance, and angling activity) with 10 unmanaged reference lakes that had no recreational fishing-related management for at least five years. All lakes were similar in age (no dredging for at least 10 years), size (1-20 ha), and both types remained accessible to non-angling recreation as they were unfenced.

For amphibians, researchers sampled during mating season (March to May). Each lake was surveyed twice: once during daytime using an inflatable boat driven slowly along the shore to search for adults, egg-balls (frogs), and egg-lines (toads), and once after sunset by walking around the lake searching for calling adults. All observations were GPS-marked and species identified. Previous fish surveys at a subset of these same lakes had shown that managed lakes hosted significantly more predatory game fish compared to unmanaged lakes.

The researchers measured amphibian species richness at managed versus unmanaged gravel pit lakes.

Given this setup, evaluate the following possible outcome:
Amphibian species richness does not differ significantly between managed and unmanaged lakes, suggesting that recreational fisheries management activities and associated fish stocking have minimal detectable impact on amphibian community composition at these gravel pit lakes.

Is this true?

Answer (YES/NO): YES